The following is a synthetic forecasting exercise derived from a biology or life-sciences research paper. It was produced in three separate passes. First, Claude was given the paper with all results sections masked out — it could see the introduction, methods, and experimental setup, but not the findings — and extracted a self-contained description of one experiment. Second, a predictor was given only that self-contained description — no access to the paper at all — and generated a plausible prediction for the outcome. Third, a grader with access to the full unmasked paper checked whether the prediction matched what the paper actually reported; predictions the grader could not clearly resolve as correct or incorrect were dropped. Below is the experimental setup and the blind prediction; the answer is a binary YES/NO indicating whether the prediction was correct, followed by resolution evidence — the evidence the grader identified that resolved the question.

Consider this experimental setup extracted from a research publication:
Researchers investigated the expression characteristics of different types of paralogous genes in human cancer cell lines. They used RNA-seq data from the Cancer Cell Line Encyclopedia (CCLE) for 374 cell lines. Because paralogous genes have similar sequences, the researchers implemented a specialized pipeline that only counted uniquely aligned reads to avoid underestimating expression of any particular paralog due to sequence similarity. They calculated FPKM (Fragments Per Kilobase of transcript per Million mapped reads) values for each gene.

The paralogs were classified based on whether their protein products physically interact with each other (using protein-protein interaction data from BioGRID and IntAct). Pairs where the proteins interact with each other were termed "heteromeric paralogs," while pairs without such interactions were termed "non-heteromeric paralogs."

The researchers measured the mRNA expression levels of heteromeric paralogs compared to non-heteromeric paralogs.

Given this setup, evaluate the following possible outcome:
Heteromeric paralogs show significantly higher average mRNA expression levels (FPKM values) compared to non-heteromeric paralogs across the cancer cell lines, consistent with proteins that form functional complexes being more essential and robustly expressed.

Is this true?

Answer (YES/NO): YES